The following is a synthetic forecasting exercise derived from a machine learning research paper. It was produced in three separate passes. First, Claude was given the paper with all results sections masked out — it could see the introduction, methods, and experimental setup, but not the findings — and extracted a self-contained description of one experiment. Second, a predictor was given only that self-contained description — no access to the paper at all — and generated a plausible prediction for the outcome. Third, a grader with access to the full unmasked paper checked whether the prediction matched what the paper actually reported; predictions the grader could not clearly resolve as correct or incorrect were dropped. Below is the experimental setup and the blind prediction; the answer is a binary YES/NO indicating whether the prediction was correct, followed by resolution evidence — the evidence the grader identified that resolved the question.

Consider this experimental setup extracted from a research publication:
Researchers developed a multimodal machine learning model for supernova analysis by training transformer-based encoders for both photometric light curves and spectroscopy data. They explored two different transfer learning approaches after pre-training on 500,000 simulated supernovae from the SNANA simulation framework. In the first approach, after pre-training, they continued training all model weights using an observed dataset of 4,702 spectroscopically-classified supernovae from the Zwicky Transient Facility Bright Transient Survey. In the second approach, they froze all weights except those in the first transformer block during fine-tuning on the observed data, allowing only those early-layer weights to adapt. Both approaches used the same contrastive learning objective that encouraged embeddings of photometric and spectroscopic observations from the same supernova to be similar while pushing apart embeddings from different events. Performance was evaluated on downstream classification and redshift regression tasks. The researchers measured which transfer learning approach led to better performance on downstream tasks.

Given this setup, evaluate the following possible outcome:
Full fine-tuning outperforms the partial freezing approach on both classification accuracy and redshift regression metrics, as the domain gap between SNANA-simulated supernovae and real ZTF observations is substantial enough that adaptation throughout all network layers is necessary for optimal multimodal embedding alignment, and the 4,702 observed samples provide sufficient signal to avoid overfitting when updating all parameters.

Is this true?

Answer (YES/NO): YES